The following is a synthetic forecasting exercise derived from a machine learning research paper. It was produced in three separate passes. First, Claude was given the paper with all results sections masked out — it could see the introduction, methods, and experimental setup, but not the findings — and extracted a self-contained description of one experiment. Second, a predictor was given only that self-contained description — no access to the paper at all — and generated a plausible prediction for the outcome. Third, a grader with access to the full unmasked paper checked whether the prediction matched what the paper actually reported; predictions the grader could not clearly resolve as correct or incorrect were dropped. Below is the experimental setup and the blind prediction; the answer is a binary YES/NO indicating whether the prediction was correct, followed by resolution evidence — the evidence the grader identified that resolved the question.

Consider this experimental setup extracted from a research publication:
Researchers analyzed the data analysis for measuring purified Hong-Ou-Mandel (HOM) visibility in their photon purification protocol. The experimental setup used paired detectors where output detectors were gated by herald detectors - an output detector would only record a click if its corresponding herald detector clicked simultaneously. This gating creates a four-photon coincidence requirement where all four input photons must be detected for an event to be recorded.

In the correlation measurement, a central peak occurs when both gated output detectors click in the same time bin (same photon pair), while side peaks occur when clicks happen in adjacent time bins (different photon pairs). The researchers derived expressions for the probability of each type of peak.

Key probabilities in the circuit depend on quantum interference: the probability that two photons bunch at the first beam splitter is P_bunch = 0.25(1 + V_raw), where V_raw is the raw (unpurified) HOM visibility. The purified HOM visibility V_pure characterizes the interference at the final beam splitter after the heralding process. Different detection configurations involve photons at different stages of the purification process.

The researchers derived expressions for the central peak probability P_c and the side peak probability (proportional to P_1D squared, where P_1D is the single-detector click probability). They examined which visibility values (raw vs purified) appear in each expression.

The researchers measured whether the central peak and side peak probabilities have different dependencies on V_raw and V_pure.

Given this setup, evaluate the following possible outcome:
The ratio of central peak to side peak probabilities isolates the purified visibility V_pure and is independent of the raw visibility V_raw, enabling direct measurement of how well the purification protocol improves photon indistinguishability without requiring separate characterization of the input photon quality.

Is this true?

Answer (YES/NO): NO